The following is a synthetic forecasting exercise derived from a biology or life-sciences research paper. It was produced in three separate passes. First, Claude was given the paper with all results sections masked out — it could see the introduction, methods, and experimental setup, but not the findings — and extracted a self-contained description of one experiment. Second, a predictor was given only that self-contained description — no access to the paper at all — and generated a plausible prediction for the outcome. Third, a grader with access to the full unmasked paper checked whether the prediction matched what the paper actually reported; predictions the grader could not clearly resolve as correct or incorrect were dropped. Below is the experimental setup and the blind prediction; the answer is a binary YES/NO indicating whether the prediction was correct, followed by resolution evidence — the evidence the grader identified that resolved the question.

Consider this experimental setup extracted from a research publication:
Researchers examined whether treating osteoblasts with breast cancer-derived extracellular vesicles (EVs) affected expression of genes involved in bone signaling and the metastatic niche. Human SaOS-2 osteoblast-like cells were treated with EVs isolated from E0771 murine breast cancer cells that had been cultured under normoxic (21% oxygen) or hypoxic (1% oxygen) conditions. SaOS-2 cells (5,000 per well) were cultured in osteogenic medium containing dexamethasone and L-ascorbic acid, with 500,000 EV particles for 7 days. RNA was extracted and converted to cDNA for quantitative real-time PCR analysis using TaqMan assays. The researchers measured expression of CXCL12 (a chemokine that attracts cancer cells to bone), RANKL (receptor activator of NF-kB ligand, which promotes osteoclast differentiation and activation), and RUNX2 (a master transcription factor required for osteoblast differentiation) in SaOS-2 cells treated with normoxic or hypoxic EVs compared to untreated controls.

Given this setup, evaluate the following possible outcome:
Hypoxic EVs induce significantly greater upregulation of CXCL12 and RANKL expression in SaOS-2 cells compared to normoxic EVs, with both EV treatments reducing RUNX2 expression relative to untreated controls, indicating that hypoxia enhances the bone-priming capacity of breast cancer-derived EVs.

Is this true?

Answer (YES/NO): NO